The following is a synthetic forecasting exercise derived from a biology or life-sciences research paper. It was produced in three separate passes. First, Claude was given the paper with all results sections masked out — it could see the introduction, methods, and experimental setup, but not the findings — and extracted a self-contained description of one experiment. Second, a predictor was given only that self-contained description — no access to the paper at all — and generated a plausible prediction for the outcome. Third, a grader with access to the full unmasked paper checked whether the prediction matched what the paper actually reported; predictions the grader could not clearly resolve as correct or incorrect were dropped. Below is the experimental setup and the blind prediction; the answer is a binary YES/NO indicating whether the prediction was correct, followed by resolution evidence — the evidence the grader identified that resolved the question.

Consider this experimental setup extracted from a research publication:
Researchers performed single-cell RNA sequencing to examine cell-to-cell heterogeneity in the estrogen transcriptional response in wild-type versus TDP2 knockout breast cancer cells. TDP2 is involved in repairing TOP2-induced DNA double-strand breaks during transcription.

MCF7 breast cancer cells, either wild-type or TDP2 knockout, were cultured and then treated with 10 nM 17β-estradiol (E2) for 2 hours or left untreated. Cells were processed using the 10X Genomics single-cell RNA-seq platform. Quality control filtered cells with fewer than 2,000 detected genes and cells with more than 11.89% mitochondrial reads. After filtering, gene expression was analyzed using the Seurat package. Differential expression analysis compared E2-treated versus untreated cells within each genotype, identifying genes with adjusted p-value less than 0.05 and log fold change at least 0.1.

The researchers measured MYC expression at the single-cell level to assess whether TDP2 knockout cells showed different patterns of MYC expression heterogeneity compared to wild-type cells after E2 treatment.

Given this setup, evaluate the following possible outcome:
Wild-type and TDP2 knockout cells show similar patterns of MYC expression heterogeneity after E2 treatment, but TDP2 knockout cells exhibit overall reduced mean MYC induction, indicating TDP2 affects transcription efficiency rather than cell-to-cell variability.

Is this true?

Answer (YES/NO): NO